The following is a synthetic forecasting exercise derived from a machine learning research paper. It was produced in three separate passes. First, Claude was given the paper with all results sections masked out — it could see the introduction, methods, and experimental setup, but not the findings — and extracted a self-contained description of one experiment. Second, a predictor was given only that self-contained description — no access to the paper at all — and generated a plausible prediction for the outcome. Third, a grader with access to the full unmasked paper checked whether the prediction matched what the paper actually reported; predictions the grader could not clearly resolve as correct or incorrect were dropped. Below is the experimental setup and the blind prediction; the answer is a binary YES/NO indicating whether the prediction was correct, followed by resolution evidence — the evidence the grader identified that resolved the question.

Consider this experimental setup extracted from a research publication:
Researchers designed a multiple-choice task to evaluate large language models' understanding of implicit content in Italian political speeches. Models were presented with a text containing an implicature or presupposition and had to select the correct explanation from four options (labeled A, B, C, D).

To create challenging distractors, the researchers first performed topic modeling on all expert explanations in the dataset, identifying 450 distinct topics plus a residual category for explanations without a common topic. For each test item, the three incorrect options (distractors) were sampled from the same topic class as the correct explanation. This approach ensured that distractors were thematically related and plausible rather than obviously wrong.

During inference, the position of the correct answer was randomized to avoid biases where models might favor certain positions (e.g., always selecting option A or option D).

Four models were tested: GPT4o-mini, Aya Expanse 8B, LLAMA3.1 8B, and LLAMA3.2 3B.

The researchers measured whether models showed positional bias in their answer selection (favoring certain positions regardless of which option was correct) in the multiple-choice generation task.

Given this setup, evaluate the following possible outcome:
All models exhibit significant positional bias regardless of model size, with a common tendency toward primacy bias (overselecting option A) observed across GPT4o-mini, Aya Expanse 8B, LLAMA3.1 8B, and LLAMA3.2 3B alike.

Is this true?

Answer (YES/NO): NO